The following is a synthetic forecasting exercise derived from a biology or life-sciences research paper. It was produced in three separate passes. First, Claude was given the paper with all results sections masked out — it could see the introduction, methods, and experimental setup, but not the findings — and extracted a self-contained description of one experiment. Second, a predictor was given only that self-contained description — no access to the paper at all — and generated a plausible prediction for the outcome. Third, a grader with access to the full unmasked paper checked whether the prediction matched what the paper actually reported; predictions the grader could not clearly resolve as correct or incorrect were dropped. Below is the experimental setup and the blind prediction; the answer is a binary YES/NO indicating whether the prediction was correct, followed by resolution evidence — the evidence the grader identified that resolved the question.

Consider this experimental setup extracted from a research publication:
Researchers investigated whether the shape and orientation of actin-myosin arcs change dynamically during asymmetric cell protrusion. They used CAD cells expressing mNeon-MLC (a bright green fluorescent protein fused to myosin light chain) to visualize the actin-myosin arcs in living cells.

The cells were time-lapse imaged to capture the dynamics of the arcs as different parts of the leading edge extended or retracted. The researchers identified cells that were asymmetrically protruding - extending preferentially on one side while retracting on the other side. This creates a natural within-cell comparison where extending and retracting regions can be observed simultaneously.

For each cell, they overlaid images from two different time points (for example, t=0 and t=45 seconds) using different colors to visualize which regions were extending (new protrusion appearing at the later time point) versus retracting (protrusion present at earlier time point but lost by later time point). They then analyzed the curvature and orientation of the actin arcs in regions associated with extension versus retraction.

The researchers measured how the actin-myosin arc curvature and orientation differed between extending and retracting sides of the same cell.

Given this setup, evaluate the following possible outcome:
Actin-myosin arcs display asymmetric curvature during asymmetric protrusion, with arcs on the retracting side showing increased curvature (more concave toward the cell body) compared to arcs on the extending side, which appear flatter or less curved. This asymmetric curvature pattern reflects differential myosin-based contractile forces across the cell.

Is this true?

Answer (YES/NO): NO